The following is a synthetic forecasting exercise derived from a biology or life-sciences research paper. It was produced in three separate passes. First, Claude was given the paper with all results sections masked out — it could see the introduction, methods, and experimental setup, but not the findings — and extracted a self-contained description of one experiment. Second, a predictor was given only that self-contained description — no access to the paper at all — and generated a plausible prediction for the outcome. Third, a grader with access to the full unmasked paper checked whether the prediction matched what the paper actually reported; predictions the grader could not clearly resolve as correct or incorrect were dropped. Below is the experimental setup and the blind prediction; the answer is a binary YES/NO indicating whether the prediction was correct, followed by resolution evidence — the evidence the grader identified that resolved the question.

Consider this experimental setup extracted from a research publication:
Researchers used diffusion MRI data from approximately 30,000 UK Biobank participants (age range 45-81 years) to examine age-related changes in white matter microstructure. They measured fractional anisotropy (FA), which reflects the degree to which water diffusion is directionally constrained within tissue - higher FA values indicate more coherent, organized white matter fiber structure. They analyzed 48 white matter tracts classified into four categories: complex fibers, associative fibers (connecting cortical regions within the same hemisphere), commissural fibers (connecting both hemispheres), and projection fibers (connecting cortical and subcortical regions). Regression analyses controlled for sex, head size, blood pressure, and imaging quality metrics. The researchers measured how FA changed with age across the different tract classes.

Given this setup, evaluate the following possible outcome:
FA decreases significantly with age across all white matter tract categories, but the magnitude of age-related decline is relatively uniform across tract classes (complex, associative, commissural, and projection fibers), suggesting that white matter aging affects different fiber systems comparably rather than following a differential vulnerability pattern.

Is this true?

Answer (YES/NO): NO